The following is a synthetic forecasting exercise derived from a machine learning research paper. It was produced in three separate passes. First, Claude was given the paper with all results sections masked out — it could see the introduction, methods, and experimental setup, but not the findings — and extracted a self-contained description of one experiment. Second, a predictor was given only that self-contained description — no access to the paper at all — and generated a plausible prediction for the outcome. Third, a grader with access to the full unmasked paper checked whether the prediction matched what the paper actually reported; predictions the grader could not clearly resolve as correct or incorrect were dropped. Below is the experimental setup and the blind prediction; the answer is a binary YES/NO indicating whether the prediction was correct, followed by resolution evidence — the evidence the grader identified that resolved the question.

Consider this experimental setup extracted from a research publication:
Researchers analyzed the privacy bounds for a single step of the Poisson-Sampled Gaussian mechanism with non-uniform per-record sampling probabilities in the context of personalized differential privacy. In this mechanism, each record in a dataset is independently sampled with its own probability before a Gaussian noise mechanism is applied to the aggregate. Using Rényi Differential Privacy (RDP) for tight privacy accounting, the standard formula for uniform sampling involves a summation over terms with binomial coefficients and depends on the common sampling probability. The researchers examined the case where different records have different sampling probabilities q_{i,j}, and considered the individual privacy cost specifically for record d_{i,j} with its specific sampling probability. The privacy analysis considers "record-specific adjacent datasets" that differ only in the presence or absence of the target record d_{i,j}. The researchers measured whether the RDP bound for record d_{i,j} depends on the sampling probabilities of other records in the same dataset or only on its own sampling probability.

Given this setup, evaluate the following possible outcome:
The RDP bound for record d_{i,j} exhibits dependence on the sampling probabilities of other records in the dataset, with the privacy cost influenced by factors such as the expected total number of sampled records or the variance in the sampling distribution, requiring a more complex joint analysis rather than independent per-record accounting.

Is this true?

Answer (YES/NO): NO